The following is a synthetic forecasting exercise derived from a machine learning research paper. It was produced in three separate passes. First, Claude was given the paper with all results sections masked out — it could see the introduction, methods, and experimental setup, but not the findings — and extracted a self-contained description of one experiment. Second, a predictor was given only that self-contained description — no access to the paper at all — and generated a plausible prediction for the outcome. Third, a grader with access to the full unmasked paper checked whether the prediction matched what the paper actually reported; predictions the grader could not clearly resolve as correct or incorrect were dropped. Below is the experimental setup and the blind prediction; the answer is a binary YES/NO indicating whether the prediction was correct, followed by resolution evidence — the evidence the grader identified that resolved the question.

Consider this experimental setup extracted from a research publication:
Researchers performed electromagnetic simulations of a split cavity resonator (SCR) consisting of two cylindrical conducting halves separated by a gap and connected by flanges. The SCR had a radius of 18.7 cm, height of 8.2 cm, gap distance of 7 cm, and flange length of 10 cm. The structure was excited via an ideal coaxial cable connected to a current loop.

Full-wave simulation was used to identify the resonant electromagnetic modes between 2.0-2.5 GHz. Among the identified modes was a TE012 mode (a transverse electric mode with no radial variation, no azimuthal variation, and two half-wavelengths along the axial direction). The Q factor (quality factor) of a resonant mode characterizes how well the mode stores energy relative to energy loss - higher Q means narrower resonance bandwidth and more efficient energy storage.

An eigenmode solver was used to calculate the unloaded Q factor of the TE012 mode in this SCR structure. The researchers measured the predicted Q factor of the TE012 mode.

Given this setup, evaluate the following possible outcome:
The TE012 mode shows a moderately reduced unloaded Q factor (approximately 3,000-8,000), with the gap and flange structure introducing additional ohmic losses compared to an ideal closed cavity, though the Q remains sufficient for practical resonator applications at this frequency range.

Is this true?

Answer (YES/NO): NO